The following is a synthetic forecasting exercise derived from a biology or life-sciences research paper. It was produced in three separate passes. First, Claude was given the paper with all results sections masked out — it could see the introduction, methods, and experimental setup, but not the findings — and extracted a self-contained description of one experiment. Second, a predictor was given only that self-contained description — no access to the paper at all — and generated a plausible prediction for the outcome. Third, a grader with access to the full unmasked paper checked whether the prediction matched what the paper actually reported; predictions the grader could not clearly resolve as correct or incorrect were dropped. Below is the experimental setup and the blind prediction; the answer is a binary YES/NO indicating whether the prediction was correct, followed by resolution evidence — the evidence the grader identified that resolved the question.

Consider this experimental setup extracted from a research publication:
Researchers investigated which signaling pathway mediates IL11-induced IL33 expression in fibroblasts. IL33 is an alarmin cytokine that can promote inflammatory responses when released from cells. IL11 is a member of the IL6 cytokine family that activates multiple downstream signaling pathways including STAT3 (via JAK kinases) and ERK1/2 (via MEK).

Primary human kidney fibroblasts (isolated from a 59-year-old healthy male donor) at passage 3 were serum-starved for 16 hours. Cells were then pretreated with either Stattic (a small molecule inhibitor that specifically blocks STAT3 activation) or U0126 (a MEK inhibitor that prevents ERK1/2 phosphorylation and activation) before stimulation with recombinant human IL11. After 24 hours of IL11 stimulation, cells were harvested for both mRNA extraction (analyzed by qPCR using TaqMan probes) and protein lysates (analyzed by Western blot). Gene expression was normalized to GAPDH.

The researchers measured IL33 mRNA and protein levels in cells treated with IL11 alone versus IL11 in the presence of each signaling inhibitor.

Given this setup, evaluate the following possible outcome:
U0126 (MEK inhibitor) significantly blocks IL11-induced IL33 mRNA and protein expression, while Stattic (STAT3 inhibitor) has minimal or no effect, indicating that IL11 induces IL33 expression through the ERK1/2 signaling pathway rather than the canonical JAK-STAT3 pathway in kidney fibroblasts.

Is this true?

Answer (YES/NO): NO